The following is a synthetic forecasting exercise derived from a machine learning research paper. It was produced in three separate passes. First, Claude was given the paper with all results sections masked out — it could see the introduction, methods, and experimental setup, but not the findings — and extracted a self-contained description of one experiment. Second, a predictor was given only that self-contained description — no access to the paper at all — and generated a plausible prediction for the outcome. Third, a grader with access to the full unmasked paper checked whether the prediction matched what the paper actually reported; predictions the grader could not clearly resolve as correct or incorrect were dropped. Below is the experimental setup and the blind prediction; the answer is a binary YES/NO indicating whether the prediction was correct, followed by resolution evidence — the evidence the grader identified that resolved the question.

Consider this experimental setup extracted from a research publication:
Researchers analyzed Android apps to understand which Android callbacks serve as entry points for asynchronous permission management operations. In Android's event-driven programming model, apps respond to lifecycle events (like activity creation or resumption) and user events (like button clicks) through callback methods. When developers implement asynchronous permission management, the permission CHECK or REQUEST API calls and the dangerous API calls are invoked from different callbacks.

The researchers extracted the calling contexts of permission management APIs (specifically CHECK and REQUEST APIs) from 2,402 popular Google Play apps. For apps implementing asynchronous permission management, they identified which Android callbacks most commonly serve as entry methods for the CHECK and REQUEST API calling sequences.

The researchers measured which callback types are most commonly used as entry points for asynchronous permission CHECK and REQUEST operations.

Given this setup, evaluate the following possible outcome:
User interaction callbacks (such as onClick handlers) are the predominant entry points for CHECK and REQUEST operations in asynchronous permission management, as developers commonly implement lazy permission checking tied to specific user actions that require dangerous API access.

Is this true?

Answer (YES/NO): NO